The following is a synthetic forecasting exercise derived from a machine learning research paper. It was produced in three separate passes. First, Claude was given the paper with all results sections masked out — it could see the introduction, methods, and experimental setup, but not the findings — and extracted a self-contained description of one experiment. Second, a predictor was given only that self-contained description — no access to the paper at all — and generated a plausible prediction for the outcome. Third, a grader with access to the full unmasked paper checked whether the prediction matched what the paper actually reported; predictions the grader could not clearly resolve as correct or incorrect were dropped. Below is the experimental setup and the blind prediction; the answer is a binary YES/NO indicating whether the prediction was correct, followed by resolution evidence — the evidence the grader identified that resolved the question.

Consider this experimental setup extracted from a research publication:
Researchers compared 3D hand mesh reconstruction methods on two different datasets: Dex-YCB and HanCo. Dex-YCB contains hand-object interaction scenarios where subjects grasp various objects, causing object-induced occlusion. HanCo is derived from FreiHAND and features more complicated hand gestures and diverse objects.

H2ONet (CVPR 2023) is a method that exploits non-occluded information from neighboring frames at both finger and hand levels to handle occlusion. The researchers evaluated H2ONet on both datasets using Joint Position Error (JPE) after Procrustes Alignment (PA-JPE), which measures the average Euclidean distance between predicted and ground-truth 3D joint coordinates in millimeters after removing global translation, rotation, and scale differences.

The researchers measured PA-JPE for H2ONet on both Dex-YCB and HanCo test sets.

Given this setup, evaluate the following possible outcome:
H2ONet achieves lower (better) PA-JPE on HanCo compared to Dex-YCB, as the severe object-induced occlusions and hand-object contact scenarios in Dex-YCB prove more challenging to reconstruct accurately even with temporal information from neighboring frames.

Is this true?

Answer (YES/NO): NO